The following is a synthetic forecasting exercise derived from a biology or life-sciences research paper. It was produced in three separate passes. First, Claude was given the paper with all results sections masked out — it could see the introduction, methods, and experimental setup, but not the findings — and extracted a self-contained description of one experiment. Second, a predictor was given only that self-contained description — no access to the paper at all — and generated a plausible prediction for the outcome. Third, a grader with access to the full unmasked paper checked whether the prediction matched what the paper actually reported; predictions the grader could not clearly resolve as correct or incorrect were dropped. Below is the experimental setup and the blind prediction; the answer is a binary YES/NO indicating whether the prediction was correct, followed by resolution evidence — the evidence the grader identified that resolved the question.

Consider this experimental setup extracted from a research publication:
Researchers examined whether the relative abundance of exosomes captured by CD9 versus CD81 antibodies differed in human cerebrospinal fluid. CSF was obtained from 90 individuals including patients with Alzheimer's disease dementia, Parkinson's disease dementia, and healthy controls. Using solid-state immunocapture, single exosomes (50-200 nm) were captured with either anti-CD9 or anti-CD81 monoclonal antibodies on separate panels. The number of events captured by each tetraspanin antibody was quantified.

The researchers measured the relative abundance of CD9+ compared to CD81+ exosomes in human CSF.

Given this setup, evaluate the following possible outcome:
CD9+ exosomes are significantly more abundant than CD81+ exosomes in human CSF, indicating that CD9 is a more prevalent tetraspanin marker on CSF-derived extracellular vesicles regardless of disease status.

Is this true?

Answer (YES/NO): NO